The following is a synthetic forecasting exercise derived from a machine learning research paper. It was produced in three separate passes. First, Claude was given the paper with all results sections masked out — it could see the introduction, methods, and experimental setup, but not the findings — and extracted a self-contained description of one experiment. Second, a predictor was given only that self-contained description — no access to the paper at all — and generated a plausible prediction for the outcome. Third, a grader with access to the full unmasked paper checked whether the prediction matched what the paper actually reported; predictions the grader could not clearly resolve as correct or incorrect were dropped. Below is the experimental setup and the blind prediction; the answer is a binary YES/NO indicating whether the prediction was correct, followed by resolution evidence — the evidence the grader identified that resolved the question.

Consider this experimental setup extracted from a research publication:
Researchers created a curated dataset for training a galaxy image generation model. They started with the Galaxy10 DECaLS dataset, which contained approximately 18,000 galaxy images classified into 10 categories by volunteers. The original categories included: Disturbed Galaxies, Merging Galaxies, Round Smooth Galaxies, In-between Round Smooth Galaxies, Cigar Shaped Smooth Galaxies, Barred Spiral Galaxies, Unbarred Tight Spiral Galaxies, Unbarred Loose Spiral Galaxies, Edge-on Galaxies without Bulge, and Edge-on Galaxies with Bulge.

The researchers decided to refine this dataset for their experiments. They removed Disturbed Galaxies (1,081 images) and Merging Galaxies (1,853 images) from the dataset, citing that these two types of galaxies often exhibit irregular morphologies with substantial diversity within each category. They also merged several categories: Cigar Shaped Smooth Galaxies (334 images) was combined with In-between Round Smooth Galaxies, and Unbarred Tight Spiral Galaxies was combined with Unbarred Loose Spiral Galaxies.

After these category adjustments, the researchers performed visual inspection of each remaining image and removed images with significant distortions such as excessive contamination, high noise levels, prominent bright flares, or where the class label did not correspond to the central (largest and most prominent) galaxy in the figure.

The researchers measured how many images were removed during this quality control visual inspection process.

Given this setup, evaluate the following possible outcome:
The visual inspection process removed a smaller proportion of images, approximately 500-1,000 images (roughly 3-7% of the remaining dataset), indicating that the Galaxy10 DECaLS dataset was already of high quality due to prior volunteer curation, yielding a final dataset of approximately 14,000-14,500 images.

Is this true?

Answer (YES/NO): NO